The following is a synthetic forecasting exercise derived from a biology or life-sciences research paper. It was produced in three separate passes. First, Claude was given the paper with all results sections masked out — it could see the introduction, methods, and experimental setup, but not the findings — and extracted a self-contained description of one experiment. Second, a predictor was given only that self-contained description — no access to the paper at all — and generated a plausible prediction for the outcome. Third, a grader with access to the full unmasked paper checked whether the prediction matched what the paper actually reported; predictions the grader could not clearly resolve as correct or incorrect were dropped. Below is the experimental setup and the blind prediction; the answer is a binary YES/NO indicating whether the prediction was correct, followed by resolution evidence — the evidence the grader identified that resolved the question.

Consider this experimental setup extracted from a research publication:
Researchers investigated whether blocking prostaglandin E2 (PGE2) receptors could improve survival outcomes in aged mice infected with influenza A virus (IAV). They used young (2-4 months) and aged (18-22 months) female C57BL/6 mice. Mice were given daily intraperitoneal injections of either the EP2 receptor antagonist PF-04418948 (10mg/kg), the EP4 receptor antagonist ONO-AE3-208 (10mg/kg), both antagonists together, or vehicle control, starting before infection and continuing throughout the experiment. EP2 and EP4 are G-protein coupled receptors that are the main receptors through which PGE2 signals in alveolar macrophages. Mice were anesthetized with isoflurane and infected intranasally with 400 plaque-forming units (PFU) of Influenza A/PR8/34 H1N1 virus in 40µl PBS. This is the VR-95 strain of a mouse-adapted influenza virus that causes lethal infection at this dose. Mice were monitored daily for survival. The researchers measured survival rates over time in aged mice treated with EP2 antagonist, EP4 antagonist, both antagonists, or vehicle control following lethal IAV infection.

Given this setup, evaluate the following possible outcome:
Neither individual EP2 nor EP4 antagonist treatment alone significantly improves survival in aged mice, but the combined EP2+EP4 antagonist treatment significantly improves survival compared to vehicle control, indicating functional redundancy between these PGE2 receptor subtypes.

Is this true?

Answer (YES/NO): NO